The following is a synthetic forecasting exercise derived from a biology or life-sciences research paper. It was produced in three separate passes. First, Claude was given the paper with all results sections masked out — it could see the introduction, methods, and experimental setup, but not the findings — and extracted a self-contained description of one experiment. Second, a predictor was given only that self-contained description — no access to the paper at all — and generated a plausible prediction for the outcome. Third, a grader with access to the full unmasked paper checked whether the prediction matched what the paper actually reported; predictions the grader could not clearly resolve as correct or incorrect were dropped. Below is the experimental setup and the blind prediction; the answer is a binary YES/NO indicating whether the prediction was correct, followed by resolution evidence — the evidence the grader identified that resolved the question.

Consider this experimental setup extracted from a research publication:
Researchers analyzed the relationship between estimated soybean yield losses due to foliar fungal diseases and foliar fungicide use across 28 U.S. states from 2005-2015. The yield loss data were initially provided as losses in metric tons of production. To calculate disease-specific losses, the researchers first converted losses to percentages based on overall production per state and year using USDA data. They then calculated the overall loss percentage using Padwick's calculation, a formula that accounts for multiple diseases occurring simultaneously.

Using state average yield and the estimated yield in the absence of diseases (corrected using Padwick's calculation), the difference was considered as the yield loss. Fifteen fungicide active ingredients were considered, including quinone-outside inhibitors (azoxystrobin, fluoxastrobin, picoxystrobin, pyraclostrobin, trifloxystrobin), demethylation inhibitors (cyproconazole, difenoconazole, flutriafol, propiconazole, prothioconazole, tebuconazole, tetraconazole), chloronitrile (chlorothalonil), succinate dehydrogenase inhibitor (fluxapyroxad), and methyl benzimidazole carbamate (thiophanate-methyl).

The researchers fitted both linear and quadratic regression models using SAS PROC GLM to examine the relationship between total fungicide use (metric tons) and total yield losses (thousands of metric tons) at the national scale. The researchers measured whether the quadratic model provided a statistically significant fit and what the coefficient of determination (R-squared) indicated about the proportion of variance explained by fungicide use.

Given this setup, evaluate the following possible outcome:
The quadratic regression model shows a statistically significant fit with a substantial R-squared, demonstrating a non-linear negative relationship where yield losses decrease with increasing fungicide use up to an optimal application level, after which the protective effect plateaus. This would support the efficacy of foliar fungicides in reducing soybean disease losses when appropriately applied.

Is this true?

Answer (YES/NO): NO